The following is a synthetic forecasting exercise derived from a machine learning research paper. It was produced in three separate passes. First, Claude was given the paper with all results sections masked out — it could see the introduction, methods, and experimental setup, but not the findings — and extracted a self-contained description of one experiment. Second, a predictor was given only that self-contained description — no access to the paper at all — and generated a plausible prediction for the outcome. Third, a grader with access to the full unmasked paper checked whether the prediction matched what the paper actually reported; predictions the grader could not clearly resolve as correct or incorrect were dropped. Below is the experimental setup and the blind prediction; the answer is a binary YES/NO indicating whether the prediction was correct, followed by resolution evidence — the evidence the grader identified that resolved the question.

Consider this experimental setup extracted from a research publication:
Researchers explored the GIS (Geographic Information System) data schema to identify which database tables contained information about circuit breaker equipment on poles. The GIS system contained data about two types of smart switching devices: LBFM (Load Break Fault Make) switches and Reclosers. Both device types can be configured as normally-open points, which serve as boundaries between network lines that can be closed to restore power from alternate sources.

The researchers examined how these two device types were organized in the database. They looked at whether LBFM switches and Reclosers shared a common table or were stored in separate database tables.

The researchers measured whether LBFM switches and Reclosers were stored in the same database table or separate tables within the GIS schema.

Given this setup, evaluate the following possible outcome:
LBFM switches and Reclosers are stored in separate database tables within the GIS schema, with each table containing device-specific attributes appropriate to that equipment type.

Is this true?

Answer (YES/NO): YES